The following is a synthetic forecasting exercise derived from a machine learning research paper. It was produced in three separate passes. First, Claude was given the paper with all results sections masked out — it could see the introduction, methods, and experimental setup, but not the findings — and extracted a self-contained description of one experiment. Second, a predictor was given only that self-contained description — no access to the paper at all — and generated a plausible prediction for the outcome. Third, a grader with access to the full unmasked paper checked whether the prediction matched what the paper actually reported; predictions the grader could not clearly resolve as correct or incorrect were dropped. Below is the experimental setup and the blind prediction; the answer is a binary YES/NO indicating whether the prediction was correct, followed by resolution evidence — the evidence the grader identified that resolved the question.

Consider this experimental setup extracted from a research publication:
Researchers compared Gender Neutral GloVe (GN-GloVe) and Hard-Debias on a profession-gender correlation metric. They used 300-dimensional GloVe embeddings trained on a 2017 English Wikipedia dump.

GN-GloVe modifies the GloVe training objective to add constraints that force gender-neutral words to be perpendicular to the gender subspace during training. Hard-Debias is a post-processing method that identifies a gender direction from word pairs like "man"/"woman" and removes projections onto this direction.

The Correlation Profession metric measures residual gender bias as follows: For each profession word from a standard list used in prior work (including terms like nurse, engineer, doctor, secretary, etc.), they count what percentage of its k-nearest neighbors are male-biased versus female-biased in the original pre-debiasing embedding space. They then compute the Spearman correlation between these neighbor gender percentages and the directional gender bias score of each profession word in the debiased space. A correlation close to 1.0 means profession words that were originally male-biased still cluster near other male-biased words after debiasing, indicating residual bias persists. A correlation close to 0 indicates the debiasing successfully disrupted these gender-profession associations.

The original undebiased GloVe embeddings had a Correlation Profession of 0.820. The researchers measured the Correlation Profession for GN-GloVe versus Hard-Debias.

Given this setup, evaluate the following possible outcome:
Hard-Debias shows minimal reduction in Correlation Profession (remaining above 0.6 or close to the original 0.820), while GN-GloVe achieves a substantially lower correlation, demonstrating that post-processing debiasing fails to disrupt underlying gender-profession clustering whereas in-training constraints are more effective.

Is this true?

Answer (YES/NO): NO